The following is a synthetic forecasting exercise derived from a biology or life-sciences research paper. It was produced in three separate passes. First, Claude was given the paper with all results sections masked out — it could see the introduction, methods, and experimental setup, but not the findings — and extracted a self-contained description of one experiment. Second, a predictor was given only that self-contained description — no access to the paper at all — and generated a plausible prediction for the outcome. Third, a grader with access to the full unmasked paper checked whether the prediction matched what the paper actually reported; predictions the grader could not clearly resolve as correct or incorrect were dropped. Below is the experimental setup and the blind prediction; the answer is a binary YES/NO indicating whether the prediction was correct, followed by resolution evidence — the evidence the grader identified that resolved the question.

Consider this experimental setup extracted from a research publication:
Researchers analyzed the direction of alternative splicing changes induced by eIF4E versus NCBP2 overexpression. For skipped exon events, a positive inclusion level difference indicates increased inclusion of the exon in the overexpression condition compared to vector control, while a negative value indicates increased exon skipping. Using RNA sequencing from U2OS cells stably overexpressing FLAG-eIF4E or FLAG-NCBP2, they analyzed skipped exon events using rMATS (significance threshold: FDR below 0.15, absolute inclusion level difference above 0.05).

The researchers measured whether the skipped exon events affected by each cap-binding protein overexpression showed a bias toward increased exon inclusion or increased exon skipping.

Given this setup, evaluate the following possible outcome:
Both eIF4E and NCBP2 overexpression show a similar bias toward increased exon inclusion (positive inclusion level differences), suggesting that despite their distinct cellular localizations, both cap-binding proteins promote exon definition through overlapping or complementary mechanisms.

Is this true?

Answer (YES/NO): NO